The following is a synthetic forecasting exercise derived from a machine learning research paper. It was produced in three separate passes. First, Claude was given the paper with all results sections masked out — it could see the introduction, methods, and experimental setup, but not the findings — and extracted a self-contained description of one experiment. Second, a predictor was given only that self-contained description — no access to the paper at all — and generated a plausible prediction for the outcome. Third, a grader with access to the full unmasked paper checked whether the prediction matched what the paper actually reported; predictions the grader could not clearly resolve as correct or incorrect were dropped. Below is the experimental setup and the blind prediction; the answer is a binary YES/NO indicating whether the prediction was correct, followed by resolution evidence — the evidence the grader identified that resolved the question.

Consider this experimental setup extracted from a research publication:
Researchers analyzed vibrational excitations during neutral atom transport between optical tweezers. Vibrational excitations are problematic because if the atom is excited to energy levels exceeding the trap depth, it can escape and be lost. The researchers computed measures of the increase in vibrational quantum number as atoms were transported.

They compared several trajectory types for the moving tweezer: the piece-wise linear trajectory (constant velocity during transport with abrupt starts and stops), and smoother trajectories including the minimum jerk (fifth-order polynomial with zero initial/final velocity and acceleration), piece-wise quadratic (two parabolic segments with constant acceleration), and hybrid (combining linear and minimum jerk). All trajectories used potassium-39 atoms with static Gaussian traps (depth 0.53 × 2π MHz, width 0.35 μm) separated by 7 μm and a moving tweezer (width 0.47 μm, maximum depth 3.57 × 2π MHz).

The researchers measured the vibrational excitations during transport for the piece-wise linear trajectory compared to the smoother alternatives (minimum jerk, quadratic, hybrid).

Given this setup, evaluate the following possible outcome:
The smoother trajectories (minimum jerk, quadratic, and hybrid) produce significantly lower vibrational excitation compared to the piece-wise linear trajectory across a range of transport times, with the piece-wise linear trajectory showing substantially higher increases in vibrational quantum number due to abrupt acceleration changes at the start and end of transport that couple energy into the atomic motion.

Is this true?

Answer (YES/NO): NO